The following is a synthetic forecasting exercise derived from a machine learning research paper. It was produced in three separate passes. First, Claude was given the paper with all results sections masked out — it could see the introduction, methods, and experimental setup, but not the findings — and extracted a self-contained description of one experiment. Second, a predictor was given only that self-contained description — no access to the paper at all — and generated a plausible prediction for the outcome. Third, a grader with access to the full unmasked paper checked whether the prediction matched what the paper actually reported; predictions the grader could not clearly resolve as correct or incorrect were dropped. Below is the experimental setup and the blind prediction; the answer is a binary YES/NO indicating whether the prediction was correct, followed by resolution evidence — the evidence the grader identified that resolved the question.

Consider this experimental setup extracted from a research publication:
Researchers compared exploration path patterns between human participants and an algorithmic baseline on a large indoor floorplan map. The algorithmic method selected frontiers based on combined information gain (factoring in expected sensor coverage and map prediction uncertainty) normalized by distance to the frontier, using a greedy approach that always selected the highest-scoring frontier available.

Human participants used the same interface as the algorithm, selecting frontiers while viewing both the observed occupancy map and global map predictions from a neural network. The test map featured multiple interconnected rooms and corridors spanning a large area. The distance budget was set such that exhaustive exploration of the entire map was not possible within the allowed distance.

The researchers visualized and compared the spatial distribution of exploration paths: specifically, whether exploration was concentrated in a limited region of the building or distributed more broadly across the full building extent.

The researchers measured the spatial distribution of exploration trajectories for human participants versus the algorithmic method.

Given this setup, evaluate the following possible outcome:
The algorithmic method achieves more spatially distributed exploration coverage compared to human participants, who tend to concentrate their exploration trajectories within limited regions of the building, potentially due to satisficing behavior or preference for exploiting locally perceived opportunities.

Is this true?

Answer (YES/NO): NO